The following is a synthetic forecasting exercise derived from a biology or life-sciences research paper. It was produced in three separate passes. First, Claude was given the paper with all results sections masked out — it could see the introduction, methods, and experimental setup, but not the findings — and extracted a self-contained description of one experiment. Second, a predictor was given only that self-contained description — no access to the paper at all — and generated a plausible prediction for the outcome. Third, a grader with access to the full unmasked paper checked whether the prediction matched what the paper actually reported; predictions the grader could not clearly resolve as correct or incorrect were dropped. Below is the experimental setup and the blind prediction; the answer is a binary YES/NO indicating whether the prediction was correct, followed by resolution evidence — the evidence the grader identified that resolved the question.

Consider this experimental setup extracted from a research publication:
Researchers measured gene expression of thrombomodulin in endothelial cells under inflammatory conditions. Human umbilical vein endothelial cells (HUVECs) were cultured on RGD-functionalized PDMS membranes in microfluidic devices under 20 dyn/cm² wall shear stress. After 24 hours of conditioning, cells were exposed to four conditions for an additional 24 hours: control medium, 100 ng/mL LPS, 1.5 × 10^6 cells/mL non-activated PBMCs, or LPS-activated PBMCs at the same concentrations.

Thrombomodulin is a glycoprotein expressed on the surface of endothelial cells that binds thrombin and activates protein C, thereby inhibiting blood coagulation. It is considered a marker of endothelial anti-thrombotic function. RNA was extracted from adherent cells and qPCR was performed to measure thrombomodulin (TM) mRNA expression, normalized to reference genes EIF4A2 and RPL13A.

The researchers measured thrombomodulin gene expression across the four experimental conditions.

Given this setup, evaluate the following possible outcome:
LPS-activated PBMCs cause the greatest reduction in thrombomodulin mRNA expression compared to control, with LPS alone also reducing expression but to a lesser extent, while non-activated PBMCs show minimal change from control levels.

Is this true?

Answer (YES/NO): NO